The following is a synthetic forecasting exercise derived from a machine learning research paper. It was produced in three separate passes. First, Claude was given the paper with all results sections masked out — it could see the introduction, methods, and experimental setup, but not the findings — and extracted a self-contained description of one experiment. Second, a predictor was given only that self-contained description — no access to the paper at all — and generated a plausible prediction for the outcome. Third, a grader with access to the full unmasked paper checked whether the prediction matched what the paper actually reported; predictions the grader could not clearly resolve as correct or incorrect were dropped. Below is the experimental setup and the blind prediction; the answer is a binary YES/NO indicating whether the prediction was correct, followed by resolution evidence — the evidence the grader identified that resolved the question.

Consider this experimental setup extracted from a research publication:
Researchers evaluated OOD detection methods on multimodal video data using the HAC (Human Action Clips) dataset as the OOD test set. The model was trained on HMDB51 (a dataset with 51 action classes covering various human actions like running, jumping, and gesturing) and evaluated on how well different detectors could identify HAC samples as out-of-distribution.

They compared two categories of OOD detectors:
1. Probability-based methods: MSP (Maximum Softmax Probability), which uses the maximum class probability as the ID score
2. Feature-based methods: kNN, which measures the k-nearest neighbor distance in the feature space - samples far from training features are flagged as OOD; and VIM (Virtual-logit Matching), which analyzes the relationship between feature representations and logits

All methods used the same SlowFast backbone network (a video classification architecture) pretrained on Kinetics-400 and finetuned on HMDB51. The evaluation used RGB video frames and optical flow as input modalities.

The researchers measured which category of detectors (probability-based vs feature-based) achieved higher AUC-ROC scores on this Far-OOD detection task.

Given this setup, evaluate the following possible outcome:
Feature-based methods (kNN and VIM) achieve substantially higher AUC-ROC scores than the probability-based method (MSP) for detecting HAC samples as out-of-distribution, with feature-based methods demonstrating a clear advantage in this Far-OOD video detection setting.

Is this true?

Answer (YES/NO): YES